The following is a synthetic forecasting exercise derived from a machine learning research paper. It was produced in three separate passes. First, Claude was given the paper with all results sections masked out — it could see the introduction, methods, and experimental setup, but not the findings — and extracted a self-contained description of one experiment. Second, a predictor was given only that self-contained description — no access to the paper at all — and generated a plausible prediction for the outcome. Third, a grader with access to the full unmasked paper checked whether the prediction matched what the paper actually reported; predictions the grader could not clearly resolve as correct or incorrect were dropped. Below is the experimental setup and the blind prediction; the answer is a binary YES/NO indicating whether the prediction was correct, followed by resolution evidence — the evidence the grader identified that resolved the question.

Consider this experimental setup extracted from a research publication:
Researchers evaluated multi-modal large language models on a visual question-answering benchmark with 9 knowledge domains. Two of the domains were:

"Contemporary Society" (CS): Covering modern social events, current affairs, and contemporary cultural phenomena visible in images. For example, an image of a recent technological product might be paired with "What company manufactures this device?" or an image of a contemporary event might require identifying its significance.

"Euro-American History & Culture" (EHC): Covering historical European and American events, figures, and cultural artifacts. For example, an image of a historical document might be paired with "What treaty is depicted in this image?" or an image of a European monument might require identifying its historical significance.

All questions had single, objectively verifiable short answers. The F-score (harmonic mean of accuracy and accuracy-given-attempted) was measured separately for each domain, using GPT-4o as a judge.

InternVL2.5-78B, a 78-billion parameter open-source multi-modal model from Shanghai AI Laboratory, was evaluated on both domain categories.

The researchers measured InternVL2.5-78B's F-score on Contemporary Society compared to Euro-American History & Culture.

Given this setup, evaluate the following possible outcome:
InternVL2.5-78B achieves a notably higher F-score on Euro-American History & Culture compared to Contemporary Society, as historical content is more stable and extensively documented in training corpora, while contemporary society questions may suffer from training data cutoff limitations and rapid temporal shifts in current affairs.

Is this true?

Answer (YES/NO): NO